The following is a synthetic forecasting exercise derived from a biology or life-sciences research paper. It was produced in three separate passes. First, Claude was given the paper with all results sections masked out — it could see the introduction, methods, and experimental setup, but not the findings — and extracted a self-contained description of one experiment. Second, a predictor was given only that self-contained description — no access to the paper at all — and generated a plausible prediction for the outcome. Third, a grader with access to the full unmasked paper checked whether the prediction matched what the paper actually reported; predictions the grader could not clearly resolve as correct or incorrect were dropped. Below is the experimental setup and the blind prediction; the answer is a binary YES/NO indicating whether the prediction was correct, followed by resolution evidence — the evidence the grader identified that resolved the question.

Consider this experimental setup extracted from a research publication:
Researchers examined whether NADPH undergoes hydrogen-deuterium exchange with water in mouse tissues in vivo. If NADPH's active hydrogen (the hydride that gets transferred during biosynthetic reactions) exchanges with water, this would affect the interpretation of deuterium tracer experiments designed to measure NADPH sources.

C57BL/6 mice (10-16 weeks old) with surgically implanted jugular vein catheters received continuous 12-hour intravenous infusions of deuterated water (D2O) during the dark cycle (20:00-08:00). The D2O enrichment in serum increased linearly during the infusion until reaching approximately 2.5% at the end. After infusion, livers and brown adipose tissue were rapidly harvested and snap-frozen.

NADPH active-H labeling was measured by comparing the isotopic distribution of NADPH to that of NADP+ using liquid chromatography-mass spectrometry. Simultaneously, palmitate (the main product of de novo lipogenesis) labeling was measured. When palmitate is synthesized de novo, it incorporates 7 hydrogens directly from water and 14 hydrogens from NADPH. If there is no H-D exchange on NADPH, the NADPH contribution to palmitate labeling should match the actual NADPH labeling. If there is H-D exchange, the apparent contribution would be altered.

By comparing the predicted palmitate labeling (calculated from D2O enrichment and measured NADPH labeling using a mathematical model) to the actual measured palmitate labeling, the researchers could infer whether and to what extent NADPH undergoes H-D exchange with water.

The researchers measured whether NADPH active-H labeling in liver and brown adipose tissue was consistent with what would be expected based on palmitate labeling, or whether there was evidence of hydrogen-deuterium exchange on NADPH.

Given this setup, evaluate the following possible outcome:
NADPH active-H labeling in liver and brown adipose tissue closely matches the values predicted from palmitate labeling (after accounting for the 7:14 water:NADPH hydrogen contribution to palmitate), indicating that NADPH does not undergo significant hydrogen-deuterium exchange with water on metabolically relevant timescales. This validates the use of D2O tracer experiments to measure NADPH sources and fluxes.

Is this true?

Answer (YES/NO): NO